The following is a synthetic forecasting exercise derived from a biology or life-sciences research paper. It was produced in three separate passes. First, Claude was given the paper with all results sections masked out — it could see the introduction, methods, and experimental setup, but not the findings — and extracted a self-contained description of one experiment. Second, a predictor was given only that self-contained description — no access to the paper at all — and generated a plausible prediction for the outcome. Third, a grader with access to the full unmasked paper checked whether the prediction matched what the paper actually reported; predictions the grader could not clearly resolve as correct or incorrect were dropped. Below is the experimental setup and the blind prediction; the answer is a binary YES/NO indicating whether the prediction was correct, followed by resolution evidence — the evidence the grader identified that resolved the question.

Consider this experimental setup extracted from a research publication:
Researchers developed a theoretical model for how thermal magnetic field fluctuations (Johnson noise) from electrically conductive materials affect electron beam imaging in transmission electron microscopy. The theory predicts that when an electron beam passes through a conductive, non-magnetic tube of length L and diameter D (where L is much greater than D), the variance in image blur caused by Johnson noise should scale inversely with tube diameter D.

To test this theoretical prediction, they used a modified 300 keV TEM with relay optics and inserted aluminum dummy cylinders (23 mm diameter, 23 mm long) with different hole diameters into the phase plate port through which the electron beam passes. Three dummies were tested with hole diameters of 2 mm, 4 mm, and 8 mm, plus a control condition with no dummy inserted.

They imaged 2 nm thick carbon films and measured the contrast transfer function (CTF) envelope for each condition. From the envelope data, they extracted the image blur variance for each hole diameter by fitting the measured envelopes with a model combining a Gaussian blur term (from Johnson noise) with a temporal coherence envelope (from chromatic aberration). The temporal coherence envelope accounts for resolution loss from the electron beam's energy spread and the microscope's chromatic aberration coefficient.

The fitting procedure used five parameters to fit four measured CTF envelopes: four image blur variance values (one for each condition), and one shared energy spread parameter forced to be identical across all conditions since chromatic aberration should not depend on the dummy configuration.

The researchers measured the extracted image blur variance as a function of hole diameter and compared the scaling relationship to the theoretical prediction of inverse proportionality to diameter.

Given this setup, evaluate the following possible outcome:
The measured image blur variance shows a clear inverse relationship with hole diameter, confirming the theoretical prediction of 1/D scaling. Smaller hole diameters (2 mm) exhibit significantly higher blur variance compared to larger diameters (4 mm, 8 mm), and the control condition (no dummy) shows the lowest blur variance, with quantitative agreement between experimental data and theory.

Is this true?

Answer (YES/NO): NO